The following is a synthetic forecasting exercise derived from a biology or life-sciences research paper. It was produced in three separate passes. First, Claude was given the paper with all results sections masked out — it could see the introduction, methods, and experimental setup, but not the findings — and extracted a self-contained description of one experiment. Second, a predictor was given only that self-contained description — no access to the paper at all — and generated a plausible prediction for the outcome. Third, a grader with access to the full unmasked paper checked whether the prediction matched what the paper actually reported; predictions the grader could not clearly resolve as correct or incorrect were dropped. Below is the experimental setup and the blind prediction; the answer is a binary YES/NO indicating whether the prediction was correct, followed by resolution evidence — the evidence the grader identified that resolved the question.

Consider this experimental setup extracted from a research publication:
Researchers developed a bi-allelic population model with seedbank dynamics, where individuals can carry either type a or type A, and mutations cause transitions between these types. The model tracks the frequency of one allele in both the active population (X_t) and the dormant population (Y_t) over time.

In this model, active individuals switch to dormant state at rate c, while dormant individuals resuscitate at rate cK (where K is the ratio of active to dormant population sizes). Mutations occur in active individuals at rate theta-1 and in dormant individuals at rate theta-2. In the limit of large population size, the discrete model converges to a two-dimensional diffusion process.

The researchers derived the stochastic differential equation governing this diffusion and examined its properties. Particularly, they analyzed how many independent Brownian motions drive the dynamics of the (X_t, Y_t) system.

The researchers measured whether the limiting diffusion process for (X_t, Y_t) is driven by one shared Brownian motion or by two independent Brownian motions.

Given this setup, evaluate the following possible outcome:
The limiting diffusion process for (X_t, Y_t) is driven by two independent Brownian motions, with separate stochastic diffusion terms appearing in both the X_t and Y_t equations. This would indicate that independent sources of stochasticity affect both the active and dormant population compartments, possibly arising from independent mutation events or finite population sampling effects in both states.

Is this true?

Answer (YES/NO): NO